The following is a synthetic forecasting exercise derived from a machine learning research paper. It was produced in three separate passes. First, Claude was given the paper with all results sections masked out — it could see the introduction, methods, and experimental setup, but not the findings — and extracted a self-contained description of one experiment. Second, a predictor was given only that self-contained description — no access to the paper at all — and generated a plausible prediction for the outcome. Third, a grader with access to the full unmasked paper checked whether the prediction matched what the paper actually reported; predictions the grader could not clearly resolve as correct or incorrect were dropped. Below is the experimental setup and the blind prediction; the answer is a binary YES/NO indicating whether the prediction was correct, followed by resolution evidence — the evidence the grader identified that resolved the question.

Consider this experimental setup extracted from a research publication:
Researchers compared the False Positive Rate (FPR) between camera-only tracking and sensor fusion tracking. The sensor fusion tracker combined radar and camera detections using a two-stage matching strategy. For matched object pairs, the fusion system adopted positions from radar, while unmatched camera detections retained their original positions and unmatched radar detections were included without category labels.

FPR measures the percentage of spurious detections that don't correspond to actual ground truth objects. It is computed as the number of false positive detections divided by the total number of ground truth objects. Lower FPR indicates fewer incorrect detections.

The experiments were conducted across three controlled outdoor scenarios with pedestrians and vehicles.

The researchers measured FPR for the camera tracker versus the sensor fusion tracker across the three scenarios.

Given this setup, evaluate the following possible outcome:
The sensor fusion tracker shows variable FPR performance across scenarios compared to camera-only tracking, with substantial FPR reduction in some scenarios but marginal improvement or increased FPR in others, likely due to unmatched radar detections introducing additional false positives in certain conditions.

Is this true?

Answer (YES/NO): NO